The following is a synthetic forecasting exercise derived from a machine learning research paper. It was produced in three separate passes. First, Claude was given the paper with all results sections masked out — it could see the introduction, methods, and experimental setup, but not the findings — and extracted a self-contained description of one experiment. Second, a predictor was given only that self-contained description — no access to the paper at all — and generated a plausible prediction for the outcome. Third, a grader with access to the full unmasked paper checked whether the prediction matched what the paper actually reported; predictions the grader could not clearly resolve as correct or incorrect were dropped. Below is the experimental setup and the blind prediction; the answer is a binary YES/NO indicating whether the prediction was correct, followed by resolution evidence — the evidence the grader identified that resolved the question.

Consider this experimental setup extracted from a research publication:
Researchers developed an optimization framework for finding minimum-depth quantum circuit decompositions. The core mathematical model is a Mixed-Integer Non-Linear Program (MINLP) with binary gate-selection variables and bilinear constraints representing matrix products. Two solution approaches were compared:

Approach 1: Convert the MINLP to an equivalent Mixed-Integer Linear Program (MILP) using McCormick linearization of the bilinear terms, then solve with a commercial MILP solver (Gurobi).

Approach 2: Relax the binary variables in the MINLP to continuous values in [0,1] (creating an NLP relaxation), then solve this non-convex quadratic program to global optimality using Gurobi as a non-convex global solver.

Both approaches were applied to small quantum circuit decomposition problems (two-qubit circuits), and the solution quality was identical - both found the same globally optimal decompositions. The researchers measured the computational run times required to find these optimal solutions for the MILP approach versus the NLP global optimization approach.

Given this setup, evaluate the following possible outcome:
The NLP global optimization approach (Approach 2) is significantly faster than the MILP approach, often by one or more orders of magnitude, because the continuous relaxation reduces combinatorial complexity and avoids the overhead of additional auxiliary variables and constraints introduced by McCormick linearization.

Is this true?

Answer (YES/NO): NO